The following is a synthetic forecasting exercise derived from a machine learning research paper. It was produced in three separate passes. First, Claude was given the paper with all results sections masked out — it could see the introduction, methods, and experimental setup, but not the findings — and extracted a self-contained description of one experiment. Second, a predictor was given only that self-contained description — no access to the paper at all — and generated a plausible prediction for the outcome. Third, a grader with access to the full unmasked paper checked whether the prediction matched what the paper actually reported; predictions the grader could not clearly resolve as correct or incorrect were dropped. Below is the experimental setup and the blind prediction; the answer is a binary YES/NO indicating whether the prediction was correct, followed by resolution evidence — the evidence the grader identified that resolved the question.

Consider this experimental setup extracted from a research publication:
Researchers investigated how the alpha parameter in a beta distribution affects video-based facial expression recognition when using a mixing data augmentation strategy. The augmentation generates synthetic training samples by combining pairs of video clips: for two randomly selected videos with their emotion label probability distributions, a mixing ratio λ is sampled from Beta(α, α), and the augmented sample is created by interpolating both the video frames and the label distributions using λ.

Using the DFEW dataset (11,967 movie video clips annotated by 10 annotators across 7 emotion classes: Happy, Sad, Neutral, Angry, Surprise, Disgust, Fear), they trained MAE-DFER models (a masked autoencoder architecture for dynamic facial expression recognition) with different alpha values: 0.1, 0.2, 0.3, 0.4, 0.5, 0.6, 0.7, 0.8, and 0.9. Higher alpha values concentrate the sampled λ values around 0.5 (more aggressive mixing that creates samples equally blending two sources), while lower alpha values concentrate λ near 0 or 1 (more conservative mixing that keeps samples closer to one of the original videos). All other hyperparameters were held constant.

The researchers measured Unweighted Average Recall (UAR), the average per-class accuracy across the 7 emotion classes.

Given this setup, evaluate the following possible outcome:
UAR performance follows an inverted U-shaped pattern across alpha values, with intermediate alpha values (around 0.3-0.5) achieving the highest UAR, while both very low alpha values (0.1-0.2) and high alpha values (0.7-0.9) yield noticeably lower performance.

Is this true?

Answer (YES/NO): NO